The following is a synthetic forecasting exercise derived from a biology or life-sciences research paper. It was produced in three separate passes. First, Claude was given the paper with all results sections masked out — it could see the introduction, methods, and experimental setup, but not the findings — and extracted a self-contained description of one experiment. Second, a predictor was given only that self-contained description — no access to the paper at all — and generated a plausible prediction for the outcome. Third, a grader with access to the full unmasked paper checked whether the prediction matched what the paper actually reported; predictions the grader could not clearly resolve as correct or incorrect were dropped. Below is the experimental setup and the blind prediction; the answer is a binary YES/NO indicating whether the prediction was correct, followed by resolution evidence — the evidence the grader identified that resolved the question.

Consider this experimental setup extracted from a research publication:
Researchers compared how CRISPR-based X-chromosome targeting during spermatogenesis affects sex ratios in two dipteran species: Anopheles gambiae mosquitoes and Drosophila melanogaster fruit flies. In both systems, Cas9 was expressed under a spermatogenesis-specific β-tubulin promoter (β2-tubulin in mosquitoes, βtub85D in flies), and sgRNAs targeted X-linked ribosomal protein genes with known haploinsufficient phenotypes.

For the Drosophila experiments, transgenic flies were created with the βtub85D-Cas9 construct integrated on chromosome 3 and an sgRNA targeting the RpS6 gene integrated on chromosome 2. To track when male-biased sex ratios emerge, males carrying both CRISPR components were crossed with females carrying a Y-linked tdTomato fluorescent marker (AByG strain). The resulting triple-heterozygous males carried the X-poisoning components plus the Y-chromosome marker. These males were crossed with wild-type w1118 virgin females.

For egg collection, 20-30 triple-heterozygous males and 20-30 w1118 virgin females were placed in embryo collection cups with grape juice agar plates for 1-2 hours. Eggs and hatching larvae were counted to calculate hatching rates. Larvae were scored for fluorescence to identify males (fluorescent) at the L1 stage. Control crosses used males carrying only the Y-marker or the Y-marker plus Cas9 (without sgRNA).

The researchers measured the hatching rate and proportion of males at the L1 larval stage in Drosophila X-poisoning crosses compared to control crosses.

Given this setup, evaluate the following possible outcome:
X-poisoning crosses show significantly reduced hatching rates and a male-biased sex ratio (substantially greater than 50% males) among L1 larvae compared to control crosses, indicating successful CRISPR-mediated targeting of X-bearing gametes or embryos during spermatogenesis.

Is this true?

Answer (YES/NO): YES